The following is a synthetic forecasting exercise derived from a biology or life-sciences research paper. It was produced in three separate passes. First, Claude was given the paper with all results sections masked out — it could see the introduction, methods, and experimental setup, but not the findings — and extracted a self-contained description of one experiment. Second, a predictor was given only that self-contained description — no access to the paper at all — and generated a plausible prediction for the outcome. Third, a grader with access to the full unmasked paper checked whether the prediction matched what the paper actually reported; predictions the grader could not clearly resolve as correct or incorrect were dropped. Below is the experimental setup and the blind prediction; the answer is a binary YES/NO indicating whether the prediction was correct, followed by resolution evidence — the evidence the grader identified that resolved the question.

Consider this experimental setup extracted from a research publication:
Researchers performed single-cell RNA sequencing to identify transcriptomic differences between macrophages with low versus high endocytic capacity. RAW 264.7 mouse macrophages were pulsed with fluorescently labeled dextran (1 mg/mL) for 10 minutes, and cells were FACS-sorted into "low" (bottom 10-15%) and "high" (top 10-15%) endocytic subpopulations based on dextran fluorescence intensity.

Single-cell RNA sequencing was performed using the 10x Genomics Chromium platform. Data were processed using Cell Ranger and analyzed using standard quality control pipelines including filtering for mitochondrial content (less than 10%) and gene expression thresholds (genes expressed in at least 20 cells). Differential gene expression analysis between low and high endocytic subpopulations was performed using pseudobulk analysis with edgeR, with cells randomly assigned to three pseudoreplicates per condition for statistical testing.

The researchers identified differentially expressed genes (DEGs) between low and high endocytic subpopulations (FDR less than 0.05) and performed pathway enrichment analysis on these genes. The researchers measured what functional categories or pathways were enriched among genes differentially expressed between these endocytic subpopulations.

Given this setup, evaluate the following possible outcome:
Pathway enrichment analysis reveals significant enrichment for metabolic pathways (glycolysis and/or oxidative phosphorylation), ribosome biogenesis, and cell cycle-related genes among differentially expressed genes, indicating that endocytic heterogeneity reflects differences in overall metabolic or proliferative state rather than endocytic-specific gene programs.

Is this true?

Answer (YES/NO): NO